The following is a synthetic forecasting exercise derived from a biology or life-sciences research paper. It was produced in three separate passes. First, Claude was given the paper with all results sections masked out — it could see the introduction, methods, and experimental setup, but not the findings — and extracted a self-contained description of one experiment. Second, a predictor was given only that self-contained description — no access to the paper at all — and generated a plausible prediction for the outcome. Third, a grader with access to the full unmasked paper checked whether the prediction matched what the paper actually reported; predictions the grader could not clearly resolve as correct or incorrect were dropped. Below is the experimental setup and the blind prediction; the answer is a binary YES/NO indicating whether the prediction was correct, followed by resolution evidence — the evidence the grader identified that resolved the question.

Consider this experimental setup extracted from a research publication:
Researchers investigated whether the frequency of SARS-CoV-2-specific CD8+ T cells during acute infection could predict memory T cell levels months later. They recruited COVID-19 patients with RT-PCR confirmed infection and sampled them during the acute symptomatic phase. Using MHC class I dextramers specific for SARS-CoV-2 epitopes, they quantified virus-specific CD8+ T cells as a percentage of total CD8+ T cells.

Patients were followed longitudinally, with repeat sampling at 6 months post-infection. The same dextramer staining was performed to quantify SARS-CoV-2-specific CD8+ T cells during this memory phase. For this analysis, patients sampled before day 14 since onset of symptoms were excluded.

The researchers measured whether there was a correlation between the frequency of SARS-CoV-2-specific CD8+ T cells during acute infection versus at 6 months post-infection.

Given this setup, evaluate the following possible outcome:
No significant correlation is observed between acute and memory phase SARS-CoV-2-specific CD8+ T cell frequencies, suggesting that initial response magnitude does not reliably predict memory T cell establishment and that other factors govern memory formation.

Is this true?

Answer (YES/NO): NO